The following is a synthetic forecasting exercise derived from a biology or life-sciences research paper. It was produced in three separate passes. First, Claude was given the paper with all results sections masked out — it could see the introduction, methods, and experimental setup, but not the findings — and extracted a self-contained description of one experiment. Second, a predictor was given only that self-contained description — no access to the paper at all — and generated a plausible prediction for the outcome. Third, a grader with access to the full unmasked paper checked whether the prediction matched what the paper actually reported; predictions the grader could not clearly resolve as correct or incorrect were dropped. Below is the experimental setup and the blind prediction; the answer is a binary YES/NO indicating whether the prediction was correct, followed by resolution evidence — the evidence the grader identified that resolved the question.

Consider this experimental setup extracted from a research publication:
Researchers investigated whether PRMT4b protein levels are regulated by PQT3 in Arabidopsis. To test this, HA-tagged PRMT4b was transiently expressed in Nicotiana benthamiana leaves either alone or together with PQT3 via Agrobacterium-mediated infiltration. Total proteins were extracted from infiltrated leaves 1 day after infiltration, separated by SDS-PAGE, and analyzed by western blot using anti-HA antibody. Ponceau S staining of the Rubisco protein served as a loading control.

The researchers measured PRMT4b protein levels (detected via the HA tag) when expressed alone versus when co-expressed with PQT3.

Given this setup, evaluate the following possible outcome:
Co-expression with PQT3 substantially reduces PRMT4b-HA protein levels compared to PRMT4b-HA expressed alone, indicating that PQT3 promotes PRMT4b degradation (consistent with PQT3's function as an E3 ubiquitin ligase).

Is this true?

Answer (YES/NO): YES